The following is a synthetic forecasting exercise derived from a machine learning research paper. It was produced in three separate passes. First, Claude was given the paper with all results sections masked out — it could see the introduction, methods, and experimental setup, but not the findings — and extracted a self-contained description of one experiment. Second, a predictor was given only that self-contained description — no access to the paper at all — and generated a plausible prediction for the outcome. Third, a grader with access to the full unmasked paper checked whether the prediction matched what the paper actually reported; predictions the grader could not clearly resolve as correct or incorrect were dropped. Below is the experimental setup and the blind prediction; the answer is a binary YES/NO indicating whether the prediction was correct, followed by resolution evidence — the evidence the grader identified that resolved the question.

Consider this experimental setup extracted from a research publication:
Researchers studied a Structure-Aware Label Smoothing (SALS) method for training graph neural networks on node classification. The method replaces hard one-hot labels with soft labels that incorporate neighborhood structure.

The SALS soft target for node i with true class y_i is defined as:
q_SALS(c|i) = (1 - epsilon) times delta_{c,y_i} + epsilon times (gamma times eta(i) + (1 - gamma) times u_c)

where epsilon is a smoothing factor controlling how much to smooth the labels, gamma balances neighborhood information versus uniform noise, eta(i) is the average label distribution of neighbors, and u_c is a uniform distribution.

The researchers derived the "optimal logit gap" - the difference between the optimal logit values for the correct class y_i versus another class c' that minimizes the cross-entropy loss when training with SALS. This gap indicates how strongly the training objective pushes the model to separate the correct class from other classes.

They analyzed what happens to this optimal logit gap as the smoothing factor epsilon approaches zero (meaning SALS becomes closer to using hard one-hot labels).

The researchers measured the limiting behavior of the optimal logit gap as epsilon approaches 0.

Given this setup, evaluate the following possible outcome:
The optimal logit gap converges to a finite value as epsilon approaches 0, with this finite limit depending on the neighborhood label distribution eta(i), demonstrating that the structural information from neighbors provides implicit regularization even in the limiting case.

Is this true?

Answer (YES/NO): NO